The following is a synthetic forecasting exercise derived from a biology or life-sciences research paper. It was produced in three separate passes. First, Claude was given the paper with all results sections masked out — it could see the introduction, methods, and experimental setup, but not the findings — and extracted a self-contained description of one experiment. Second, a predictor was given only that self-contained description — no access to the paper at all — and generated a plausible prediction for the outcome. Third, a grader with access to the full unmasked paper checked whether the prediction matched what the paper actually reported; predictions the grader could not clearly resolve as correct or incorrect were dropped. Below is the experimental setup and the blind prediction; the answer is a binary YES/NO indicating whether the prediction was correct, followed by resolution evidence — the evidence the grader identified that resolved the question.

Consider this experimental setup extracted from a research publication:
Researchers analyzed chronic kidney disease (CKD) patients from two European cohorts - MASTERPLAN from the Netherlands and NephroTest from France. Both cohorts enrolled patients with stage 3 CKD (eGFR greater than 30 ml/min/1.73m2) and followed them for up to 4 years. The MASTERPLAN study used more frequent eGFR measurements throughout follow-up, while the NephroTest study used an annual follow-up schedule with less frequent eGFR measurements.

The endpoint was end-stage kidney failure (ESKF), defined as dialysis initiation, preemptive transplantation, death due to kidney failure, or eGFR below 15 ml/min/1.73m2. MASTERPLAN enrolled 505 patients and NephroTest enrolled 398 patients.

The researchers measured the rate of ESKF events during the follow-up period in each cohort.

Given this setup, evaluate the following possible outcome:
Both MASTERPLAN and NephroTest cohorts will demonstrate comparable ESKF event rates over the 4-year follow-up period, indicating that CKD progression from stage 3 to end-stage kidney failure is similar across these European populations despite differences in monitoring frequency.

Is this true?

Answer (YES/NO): NO